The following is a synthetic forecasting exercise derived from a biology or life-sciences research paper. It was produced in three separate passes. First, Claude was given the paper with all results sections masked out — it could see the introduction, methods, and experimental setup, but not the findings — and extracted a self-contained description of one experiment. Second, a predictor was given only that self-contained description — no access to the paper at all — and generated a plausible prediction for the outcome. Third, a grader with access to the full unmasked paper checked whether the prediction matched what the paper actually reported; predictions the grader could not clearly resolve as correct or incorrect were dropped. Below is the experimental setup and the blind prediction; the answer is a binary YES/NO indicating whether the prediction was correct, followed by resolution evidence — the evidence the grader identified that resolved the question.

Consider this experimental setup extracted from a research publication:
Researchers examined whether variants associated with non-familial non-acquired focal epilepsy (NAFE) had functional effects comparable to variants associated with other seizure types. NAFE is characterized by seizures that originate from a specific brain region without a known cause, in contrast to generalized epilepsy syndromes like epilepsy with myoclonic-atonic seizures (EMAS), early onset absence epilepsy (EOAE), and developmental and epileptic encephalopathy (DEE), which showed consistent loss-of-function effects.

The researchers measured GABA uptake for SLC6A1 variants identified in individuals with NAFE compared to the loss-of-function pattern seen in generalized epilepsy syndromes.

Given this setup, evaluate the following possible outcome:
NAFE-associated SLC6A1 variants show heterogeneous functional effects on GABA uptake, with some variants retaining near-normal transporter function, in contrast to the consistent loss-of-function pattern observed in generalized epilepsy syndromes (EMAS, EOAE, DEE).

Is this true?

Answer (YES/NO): NO